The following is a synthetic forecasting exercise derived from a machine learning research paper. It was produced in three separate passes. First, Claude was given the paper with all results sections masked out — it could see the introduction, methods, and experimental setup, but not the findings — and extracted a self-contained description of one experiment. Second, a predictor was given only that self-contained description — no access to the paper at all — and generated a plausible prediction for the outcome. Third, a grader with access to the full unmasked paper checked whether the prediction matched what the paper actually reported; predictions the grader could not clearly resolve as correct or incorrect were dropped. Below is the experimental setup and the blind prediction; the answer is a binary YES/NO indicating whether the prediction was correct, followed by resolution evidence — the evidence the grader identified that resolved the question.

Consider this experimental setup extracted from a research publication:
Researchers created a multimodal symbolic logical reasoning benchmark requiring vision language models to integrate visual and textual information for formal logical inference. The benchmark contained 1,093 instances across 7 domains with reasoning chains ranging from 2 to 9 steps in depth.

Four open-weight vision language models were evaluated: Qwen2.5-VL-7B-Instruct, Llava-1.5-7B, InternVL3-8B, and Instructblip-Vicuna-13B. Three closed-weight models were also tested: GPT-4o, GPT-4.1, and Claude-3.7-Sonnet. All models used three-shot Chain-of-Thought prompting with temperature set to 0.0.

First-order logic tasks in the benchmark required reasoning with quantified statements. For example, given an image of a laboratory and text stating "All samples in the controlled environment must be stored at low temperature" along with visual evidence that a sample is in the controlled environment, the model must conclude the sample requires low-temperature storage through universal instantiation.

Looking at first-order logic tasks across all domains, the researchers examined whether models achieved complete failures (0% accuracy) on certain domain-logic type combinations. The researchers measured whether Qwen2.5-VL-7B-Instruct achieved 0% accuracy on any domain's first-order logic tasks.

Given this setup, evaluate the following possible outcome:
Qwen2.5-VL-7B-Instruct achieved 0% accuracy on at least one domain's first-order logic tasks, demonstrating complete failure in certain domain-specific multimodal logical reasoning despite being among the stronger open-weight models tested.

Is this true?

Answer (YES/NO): YES